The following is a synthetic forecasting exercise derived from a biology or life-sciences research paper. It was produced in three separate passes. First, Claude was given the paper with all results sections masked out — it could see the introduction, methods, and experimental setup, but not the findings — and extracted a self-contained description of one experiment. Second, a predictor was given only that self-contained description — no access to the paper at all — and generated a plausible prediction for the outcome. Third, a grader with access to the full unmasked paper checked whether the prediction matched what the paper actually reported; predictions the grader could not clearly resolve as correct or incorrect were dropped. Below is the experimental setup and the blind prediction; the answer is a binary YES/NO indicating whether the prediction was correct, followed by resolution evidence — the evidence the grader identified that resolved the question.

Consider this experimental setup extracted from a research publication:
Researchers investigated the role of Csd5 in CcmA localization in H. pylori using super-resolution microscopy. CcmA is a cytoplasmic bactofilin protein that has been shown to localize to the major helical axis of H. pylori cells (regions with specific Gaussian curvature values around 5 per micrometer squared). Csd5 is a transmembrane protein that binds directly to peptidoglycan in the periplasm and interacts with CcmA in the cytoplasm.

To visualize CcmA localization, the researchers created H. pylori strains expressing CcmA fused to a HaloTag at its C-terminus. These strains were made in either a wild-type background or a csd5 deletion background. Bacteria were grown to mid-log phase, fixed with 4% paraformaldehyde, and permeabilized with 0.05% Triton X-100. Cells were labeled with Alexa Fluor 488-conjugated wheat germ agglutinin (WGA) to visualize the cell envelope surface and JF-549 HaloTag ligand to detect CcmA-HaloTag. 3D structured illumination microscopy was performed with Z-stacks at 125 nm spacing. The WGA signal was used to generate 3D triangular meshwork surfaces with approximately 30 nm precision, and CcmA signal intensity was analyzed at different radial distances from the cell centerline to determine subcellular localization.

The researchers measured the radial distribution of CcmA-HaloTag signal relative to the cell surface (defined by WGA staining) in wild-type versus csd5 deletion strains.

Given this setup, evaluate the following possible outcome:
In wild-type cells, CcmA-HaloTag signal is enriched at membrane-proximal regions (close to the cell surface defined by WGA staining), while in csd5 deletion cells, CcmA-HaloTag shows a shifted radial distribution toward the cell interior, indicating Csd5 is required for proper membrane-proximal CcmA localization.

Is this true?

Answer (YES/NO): YES